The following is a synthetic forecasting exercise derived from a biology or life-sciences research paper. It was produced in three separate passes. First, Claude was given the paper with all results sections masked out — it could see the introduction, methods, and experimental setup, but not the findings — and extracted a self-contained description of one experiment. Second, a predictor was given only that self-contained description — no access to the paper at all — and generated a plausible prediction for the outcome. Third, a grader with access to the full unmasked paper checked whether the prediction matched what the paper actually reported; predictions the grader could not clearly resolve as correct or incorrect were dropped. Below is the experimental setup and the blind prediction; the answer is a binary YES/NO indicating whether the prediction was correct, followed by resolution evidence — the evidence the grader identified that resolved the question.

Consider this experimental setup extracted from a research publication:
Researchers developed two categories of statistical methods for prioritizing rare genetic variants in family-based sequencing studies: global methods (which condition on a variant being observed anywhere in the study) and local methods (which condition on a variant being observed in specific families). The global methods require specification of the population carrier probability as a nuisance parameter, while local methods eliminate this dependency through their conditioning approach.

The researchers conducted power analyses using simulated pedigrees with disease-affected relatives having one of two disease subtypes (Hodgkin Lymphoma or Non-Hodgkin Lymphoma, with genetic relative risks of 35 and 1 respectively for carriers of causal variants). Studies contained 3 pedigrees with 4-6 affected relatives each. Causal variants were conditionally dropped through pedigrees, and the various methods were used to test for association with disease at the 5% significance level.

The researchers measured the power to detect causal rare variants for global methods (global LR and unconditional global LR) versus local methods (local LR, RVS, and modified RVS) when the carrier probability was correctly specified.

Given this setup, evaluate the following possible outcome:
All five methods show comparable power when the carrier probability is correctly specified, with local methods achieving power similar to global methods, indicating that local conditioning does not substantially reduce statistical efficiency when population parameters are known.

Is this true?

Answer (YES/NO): NO